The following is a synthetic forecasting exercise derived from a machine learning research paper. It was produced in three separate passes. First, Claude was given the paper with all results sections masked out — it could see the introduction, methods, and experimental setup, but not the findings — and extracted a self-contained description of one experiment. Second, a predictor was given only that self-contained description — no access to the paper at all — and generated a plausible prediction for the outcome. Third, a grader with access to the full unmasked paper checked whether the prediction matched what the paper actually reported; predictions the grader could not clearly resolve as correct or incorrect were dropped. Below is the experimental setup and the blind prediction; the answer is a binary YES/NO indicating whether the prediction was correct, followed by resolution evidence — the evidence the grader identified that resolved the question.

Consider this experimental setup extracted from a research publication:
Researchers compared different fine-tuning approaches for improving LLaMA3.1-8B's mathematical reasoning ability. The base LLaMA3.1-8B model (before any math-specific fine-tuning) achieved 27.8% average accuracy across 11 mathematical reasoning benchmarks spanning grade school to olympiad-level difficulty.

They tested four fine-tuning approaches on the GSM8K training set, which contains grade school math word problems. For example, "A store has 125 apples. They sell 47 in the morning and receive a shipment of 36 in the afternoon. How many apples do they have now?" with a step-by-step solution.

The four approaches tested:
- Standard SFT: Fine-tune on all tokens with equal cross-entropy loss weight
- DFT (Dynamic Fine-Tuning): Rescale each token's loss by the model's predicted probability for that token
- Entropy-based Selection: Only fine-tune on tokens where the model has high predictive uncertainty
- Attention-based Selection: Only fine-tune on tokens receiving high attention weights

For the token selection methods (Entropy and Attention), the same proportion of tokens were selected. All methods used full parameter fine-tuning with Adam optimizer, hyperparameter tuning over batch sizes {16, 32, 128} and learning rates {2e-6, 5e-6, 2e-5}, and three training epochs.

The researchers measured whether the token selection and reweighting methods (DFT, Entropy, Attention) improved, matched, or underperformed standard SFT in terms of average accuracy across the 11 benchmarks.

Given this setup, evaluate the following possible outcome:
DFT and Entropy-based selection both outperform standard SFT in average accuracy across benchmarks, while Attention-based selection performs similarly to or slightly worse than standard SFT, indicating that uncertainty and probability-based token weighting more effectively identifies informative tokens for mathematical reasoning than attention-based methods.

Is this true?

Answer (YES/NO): NO